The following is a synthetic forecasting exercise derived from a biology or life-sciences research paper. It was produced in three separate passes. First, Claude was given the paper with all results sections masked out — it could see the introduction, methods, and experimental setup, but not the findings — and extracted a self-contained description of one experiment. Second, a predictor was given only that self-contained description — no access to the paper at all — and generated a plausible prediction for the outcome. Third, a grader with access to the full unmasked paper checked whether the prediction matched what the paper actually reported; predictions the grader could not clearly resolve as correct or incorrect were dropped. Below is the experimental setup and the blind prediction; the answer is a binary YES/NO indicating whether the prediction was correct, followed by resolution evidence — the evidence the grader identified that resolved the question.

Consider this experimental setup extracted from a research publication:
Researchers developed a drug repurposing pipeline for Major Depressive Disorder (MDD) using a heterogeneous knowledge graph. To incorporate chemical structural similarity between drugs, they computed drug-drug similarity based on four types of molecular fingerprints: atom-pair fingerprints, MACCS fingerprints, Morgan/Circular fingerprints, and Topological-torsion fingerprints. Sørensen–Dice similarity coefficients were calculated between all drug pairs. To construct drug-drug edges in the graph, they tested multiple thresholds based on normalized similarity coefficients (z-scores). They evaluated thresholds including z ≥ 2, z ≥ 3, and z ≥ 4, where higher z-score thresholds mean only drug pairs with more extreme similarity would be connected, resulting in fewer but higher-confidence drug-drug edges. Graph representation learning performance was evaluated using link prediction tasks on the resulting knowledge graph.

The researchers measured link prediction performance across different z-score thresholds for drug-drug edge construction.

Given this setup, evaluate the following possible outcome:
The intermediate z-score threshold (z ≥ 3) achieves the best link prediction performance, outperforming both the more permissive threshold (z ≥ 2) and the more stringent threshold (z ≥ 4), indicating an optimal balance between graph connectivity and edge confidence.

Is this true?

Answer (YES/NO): NO